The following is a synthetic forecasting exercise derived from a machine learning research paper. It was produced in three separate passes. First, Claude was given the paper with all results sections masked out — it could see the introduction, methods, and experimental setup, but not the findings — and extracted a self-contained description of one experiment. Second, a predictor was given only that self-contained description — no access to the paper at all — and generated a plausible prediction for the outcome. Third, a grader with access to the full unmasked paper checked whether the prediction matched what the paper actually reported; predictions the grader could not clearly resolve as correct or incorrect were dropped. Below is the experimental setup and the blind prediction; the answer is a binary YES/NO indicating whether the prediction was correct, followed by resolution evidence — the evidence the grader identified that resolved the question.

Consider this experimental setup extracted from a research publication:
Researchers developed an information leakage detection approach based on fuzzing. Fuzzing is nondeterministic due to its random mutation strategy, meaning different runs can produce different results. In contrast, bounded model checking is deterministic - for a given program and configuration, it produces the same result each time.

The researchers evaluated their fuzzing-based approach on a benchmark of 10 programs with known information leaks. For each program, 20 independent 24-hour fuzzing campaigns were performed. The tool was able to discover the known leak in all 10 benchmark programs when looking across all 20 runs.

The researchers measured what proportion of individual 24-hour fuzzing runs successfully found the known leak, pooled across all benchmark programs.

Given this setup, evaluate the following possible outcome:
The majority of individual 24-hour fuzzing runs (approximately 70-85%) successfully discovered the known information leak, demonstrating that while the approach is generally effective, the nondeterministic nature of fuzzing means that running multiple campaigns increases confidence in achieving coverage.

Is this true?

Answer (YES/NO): NO